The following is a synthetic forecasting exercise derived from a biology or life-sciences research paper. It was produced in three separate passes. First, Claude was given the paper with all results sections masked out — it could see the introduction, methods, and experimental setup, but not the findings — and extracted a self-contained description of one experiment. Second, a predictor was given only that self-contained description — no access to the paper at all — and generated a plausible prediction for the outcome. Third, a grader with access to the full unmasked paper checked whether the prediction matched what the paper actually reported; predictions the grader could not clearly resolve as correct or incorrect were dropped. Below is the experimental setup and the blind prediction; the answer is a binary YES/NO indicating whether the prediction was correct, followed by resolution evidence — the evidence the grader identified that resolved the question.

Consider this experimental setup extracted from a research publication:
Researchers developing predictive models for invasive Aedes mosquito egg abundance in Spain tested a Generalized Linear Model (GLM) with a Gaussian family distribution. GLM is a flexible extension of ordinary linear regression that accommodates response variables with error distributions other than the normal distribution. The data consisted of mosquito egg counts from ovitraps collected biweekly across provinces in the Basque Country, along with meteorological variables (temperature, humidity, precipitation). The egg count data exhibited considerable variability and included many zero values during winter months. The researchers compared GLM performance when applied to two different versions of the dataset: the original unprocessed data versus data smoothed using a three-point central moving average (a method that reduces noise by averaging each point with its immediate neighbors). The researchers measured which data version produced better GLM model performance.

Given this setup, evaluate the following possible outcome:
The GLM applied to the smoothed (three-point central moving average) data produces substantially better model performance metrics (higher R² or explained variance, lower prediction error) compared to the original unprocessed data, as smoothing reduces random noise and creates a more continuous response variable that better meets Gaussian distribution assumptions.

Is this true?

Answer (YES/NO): NO